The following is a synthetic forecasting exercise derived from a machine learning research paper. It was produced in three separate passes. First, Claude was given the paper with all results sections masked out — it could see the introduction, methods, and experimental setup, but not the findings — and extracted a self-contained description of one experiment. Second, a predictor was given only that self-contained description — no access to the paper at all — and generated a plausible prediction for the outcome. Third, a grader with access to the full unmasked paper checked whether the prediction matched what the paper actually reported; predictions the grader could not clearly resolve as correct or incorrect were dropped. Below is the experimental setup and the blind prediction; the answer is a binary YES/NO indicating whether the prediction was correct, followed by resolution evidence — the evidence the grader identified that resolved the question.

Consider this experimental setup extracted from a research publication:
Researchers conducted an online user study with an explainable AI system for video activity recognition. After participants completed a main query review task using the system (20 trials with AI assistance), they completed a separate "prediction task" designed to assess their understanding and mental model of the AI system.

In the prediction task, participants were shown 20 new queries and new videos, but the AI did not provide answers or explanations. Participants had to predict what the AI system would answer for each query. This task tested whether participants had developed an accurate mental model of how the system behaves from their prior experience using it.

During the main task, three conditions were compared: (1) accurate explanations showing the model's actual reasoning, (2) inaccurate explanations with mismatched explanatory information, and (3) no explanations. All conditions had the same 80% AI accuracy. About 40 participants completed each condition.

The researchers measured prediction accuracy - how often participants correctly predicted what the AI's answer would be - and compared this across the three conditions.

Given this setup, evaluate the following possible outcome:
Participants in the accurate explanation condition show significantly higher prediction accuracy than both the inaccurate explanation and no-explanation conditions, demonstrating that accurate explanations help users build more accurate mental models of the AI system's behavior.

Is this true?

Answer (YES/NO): NO